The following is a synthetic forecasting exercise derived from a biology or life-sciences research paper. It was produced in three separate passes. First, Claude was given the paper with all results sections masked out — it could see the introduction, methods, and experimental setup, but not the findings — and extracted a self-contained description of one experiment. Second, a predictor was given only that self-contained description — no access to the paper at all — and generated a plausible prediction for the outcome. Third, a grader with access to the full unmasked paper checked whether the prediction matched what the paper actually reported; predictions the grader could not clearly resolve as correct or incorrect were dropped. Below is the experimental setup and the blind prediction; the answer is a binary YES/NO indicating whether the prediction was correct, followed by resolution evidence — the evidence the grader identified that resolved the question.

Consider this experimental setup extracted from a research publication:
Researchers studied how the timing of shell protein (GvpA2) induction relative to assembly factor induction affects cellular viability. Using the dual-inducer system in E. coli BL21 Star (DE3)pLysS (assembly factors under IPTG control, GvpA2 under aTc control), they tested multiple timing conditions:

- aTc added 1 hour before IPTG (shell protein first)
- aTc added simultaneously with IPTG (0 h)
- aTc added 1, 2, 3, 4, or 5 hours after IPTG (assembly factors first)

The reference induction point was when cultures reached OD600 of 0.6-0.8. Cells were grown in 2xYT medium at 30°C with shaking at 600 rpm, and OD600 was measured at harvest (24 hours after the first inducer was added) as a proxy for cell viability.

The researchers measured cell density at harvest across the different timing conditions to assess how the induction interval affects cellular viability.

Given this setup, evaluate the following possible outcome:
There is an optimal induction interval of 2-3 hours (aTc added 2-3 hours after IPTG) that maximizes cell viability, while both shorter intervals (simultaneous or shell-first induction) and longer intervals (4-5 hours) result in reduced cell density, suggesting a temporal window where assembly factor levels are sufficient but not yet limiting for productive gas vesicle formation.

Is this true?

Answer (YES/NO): NO